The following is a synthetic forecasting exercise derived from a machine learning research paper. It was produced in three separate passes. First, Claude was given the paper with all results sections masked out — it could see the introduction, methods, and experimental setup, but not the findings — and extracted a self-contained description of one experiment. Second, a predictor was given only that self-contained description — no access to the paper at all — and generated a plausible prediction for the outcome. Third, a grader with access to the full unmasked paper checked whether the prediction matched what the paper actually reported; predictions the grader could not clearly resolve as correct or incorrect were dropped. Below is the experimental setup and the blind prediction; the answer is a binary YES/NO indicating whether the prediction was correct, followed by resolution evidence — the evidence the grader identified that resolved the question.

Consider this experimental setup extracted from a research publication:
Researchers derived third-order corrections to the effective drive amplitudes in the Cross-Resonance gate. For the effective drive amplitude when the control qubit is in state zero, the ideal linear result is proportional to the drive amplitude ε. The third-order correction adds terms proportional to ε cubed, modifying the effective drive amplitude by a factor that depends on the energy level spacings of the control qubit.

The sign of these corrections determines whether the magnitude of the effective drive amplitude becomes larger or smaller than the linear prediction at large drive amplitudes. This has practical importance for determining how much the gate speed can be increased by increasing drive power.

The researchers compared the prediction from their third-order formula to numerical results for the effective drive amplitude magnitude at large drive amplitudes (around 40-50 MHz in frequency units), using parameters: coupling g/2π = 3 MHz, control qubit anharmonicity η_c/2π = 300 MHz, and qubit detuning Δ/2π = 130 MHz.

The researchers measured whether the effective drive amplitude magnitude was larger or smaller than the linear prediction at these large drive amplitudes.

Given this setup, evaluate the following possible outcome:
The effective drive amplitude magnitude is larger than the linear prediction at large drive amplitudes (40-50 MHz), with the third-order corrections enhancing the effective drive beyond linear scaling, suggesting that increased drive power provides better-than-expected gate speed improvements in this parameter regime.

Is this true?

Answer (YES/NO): NO